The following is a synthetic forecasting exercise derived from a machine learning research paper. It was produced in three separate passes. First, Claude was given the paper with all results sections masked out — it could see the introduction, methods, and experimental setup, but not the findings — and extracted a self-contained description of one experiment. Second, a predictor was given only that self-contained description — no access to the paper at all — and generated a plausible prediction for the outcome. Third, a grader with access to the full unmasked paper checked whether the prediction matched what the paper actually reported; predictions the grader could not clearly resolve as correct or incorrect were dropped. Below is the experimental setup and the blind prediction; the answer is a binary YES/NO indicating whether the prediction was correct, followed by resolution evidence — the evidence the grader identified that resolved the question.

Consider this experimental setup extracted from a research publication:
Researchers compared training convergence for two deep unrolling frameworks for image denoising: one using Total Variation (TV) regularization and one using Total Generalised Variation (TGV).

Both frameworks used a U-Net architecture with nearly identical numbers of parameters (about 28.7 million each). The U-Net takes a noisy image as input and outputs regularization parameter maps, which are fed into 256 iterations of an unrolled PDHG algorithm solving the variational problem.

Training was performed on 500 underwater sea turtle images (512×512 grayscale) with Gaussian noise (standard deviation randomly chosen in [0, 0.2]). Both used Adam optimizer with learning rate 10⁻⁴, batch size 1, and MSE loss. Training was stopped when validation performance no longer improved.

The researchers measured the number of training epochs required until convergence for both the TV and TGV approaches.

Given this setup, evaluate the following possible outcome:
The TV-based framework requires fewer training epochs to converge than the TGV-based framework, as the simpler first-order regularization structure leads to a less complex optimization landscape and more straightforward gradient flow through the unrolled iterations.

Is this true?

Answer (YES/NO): NO